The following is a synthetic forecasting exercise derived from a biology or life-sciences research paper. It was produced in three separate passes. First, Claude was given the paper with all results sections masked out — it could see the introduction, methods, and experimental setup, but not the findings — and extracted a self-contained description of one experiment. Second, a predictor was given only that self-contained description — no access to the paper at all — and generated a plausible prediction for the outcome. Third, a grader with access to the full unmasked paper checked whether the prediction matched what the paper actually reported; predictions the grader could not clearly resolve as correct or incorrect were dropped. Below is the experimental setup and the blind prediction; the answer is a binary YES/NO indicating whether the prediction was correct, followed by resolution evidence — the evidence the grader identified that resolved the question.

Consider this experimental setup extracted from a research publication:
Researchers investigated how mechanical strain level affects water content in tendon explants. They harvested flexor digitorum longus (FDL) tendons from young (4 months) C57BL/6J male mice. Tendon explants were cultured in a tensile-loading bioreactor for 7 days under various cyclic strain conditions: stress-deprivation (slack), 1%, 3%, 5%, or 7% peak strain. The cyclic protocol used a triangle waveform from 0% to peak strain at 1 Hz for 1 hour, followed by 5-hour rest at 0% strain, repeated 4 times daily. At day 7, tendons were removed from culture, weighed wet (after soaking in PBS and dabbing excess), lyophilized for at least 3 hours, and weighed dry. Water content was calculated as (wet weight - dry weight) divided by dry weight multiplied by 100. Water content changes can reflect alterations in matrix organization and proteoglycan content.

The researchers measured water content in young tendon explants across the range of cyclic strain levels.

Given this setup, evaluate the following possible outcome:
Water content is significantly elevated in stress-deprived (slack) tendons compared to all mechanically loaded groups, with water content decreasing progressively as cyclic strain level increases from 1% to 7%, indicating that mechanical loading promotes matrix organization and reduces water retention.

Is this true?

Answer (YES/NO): NO